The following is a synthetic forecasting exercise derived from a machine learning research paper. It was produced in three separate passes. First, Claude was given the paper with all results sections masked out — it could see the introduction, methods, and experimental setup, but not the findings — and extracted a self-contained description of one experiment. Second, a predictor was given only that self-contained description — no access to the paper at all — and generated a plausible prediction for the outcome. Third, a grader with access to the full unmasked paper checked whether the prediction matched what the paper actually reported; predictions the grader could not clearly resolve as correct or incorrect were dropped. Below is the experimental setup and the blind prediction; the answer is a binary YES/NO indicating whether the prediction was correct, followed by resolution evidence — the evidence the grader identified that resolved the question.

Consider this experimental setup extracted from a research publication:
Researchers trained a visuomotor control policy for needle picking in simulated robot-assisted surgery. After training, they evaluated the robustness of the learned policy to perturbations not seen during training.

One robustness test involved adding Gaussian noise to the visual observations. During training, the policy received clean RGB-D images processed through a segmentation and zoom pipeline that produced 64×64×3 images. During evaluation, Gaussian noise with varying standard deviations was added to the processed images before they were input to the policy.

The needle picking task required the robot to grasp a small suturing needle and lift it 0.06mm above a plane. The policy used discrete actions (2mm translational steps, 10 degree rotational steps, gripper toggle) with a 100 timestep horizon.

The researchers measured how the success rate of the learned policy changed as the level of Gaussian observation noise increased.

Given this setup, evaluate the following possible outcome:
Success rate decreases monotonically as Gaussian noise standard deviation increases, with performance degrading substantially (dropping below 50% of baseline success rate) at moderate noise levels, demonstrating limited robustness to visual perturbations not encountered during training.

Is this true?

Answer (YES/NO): NO